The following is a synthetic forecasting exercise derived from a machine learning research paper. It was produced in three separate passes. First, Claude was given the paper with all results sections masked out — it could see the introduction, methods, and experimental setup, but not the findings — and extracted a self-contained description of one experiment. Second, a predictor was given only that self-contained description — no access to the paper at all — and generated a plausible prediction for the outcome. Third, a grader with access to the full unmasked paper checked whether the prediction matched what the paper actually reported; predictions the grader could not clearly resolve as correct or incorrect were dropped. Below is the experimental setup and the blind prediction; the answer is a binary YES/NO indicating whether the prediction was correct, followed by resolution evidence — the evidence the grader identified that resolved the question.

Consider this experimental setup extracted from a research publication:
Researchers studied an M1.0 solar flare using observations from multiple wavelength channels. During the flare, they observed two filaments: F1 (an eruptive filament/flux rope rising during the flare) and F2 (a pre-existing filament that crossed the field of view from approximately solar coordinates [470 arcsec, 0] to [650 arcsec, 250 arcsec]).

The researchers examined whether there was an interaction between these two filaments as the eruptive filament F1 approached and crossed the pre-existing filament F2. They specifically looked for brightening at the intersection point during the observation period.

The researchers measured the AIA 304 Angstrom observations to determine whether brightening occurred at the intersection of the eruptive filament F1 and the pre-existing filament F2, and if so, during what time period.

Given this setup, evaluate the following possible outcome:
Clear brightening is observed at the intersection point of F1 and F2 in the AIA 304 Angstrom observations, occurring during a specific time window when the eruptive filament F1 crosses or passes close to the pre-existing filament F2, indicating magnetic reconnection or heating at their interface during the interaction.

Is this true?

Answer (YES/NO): YES